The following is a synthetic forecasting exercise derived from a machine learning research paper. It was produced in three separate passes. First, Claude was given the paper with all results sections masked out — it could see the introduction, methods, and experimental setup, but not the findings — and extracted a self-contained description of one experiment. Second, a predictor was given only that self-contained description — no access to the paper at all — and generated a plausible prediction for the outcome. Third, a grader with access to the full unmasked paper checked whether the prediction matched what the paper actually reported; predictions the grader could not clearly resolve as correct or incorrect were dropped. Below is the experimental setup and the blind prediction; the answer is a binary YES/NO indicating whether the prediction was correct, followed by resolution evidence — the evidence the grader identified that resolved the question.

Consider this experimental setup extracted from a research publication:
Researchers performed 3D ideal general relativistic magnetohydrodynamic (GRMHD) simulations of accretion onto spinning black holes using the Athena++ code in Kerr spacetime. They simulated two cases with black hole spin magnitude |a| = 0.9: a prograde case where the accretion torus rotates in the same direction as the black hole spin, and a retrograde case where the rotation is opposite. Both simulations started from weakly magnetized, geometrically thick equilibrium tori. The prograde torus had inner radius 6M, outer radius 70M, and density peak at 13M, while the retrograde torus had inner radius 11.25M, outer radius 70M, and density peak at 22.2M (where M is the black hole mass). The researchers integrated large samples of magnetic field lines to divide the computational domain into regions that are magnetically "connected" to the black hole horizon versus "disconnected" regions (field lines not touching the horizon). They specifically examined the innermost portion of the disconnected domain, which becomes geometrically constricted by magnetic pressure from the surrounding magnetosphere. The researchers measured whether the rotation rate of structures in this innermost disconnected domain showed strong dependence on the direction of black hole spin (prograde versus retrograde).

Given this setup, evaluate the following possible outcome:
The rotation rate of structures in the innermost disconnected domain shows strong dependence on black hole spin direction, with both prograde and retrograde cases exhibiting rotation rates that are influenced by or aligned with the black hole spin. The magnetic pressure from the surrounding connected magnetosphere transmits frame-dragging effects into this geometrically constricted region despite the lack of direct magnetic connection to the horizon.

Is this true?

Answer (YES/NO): NO